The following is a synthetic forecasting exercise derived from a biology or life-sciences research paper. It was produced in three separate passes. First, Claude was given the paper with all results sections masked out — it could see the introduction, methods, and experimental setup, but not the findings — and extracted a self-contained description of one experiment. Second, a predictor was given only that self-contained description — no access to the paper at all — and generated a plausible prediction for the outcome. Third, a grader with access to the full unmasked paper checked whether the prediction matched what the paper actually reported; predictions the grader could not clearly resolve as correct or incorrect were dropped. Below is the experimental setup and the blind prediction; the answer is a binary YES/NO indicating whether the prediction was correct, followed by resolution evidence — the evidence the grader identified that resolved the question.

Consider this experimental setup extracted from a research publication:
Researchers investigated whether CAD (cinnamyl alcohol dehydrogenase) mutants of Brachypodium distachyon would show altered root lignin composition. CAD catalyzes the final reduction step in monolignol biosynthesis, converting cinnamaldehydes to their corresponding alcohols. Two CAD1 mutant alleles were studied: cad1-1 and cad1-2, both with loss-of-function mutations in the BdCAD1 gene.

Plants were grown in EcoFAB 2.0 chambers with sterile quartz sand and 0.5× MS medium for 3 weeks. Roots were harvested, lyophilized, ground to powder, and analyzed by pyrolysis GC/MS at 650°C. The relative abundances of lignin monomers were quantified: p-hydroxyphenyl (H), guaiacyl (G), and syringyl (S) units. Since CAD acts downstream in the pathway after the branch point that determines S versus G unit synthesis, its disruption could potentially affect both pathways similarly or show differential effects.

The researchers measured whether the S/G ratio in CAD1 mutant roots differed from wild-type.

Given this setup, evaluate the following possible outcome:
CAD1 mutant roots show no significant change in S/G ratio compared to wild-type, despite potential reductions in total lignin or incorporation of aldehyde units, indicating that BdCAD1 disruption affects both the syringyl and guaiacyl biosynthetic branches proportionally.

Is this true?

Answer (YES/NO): NO